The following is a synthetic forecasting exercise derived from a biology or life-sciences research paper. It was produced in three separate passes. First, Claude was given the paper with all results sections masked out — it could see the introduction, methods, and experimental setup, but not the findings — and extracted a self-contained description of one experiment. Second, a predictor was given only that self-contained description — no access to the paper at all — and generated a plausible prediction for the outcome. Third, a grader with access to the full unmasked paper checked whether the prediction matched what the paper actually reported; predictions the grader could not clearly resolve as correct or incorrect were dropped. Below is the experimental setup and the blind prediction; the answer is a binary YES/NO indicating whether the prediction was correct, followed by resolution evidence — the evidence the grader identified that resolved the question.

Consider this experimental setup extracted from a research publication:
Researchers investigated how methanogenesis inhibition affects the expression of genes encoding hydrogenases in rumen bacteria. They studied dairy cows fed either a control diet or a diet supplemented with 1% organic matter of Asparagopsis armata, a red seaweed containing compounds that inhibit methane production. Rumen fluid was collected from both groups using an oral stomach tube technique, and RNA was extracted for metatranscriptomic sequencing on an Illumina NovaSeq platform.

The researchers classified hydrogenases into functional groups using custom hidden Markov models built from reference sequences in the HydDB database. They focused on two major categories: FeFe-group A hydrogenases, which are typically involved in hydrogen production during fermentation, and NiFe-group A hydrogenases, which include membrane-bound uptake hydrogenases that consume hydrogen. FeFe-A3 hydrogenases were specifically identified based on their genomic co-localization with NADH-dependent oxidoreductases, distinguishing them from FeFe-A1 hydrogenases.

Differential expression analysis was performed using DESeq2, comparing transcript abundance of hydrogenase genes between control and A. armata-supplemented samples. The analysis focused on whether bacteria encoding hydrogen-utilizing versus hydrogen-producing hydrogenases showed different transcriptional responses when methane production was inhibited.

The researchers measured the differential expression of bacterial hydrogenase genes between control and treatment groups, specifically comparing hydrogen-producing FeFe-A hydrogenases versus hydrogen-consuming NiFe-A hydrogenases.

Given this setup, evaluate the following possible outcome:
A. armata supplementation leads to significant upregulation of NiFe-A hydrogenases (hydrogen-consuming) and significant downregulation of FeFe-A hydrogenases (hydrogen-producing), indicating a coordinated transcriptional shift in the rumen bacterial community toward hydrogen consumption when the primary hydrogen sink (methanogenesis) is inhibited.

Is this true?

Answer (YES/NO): NO